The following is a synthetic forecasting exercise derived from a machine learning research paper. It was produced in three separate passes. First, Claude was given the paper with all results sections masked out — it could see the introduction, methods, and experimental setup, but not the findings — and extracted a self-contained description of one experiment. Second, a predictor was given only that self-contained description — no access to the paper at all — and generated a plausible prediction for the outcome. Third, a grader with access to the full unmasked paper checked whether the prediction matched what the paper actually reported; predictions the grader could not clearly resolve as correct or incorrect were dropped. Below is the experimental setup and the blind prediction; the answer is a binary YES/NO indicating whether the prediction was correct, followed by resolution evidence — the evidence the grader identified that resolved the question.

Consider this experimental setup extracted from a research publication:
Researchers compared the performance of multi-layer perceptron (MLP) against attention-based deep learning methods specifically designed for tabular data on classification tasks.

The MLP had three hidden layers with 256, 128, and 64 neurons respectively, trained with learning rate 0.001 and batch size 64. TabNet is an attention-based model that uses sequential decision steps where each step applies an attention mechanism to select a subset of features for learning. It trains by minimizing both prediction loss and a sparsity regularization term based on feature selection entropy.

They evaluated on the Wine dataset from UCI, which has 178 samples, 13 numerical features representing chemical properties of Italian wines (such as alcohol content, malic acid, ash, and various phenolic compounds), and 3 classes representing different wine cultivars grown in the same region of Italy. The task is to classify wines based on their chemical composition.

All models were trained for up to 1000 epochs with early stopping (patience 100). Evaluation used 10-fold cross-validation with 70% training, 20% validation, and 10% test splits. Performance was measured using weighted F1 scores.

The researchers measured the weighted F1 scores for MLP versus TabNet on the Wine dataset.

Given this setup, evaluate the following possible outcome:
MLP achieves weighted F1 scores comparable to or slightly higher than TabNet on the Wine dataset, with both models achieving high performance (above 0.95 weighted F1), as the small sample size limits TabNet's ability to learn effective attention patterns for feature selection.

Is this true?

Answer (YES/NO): NO